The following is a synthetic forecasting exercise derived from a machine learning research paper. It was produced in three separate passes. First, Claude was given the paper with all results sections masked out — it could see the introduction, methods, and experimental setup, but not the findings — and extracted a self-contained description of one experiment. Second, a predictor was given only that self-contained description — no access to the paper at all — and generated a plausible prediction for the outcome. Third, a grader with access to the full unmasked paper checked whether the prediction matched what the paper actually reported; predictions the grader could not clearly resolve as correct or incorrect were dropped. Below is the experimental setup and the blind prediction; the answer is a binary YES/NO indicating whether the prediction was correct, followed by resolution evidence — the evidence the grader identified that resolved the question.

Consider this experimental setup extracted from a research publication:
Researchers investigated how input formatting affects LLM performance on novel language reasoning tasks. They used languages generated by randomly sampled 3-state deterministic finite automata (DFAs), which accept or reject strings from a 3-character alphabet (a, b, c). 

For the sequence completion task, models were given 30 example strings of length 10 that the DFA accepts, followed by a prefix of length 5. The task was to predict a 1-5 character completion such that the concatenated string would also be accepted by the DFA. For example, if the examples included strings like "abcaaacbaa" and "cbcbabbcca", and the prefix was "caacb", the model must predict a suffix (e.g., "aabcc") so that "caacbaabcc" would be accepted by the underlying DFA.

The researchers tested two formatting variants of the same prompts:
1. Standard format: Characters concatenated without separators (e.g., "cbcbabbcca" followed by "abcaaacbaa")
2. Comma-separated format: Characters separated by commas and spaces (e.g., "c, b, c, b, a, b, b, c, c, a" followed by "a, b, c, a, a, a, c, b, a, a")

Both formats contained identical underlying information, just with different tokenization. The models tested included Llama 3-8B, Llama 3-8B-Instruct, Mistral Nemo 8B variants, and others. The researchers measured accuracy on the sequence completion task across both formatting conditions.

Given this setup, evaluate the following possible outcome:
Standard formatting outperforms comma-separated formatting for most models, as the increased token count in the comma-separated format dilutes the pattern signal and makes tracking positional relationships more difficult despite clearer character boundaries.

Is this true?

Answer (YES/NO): YES